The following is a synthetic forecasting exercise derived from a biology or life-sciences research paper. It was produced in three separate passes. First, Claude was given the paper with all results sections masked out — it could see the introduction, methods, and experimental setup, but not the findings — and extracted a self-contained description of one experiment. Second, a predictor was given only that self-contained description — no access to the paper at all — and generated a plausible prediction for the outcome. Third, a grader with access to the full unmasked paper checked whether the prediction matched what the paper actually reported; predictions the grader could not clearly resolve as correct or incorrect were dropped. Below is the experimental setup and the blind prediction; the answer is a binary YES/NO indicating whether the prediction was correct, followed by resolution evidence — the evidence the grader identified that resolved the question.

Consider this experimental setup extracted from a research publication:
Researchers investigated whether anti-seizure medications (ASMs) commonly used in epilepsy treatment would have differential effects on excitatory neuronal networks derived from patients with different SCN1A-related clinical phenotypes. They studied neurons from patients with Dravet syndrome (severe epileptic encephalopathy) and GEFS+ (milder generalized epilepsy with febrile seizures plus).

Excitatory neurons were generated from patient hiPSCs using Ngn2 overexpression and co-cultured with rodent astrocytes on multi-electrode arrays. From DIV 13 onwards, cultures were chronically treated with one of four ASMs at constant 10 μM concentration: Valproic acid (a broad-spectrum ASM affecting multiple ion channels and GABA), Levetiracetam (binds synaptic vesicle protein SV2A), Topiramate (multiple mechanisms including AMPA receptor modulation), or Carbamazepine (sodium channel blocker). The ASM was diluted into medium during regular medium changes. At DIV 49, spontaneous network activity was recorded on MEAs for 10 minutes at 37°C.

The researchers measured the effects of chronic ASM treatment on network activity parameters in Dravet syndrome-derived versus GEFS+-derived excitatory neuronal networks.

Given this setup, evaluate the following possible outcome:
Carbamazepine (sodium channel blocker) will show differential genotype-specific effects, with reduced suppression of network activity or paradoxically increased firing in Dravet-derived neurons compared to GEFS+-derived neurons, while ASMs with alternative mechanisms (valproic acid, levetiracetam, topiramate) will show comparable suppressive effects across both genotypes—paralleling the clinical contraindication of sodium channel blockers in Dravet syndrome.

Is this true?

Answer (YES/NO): NO